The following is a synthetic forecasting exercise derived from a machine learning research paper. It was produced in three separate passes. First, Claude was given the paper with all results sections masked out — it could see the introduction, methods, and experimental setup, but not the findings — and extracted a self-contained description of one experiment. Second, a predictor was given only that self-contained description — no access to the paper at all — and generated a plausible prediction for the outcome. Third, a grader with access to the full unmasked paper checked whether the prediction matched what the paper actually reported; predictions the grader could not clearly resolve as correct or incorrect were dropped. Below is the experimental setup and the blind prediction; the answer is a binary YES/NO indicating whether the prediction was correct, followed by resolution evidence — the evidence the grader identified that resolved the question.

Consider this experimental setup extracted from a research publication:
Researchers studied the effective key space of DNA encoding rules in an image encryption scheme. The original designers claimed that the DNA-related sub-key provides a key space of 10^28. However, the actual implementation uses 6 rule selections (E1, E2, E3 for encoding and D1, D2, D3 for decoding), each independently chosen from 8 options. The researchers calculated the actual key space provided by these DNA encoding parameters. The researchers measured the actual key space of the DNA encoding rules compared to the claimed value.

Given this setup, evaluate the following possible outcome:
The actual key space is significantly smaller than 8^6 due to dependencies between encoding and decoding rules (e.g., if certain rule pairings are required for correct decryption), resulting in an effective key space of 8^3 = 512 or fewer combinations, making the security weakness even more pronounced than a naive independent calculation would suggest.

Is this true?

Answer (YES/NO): NO